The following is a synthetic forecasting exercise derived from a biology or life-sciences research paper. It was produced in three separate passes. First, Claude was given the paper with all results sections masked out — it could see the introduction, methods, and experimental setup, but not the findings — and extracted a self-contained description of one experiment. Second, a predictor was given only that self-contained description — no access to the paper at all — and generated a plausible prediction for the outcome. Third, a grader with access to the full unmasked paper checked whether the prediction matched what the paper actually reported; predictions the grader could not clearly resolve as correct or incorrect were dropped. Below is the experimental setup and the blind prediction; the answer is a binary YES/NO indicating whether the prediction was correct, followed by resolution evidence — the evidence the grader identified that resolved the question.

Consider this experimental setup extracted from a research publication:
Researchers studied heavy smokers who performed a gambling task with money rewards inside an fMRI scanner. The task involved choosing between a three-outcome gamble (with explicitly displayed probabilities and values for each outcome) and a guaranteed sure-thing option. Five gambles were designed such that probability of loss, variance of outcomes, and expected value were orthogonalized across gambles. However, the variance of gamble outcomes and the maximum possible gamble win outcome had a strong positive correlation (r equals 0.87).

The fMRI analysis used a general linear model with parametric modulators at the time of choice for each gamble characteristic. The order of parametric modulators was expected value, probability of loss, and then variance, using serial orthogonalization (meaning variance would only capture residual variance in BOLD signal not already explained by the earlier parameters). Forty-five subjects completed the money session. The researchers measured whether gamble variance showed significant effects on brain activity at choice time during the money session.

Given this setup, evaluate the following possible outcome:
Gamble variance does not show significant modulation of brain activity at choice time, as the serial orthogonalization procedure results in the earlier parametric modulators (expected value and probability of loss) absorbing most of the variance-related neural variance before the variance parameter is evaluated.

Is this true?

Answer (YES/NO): NO